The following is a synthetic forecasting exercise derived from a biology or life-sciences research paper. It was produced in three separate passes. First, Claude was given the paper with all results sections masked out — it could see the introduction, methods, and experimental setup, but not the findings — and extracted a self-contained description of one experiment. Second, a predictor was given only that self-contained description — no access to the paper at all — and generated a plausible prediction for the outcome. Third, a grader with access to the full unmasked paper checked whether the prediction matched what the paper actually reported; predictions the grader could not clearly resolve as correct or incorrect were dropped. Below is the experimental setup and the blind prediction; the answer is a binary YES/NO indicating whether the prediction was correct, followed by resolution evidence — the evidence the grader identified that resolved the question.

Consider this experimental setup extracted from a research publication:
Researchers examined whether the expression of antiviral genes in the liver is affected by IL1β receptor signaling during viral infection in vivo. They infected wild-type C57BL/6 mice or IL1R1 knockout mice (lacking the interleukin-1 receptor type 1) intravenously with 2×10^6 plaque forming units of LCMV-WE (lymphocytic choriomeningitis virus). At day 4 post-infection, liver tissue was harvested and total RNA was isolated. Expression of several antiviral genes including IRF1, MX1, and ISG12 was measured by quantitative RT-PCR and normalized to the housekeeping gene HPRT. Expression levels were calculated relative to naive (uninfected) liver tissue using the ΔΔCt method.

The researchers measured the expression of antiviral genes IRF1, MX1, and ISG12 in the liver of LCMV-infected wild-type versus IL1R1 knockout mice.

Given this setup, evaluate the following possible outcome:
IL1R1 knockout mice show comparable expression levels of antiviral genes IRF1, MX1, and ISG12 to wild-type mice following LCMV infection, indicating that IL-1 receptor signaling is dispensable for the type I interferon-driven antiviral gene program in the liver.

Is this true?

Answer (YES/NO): NO